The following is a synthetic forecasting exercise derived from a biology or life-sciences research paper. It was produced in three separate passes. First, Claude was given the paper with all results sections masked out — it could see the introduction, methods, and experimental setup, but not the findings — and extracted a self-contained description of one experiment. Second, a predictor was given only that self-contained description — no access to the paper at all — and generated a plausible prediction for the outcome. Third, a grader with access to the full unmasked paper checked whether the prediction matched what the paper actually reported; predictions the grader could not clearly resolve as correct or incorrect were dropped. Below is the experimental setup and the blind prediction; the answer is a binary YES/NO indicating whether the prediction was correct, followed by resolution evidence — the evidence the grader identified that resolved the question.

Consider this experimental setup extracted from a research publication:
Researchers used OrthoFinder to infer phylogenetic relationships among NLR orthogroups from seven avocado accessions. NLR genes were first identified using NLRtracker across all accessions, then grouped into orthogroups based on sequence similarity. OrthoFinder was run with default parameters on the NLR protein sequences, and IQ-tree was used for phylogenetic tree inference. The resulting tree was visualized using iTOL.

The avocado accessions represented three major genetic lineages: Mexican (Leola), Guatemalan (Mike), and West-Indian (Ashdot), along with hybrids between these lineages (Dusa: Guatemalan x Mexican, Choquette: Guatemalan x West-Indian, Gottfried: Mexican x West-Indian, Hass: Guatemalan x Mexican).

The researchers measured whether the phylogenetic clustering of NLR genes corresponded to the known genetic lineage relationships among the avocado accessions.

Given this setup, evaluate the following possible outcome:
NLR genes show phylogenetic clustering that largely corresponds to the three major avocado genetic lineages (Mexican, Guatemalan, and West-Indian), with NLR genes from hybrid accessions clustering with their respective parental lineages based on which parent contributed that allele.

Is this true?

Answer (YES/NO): NO